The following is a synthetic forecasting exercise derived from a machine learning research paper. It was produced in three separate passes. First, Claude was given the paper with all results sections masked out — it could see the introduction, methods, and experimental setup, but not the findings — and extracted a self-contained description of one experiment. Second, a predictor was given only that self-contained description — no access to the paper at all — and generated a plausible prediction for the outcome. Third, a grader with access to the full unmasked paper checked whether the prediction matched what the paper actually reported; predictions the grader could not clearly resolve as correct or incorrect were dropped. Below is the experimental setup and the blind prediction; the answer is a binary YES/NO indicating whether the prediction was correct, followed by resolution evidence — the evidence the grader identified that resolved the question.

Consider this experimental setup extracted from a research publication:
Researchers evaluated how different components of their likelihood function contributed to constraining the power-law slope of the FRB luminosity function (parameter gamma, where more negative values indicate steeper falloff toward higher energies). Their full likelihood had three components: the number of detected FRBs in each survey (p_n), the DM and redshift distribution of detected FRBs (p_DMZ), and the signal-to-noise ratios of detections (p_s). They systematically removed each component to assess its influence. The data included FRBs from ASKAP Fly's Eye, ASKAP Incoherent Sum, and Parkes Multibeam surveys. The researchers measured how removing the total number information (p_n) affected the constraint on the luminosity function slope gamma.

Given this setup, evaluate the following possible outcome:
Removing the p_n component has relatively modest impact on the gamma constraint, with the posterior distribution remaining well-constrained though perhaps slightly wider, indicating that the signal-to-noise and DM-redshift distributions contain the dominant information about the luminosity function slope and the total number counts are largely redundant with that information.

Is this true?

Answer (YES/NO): NO